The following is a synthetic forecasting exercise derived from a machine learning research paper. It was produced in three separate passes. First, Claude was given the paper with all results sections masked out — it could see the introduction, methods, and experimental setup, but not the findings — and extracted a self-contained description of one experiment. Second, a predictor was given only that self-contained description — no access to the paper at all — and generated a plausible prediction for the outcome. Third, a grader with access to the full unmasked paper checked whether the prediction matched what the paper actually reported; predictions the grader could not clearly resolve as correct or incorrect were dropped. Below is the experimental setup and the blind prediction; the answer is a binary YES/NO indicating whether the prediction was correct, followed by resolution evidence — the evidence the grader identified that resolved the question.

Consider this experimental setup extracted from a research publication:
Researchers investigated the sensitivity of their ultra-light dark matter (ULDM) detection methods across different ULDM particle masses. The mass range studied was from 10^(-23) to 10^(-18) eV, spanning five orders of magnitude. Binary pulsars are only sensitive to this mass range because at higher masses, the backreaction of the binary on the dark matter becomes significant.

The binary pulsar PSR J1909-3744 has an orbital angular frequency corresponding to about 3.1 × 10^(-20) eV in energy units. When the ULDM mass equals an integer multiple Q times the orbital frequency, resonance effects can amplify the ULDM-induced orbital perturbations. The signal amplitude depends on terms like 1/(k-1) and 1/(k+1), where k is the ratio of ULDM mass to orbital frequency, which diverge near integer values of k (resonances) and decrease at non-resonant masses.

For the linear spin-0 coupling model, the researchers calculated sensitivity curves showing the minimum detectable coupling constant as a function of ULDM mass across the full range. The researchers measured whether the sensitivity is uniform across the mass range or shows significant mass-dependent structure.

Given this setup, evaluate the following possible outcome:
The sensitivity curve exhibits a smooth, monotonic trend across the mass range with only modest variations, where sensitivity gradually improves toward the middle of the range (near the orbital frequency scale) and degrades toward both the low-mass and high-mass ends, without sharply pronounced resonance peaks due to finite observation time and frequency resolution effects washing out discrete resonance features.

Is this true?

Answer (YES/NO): NO